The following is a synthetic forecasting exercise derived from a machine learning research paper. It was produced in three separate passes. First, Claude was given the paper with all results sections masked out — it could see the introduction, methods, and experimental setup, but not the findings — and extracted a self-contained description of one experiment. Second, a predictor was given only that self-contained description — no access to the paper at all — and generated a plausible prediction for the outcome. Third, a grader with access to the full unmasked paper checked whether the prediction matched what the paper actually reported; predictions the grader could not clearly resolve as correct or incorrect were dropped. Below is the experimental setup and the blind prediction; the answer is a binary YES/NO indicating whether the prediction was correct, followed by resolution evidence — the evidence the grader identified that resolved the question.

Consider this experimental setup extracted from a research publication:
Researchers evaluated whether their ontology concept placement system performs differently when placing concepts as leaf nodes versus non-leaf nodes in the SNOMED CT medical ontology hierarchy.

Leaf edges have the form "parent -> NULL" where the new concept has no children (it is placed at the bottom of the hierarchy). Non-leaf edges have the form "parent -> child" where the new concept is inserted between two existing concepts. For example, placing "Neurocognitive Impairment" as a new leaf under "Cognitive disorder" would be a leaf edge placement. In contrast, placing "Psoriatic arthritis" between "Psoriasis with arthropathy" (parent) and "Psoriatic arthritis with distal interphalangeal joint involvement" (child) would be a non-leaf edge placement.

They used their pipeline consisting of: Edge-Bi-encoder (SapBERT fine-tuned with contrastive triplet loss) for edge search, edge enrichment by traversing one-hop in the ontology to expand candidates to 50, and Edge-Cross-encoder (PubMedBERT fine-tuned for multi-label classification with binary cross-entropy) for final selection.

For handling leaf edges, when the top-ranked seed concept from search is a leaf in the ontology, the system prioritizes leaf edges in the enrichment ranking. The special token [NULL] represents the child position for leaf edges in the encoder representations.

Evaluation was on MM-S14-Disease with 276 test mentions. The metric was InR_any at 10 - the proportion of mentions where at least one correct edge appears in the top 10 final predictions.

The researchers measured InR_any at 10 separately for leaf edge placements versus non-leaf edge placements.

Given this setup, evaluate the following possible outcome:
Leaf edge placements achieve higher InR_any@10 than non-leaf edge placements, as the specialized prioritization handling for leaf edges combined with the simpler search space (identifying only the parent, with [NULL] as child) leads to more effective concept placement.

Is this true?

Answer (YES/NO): NO